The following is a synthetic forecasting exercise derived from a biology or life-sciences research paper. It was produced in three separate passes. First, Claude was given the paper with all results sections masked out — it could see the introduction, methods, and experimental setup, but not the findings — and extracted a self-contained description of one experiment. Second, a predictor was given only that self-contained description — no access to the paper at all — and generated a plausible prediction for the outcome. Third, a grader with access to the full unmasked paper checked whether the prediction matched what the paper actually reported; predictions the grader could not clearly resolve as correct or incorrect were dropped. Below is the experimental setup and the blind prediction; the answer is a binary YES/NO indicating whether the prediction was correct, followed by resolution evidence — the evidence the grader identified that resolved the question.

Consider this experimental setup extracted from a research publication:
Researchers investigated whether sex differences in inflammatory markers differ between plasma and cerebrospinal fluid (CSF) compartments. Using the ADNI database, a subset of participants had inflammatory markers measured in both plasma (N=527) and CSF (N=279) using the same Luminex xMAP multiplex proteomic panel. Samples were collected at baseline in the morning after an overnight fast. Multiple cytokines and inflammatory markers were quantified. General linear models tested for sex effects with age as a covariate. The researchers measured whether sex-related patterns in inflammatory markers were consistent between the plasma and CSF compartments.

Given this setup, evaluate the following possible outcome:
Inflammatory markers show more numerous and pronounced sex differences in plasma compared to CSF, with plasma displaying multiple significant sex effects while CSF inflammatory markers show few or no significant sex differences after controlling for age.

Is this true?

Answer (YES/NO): NO